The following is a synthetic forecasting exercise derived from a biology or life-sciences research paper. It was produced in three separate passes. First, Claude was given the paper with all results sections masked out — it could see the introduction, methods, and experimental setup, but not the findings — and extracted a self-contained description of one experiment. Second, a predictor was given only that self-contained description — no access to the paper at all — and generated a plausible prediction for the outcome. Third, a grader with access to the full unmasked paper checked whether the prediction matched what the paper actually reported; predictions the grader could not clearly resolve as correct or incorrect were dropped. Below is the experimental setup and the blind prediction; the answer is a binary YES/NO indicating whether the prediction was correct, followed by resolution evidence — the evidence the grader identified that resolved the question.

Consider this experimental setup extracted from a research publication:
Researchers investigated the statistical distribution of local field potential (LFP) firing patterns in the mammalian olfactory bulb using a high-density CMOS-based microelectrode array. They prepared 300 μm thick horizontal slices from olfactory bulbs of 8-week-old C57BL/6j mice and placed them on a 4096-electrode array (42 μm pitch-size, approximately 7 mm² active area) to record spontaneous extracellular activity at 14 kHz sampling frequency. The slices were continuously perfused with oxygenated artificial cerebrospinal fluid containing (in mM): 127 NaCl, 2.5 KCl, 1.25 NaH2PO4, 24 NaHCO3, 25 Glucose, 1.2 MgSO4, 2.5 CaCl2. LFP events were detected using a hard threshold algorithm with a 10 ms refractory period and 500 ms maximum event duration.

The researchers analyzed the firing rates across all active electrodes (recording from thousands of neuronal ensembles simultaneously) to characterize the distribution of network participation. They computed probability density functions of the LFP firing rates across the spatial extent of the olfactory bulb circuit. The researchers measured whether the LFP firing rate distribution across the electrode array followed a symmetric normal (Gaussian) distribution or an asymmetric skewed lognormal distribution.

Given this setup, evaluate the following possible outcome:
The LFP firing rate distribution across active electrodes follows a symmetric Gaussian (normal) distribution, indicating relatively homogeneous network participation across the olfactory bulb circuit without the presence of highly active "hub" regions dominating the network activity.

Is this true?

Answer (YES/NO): NO